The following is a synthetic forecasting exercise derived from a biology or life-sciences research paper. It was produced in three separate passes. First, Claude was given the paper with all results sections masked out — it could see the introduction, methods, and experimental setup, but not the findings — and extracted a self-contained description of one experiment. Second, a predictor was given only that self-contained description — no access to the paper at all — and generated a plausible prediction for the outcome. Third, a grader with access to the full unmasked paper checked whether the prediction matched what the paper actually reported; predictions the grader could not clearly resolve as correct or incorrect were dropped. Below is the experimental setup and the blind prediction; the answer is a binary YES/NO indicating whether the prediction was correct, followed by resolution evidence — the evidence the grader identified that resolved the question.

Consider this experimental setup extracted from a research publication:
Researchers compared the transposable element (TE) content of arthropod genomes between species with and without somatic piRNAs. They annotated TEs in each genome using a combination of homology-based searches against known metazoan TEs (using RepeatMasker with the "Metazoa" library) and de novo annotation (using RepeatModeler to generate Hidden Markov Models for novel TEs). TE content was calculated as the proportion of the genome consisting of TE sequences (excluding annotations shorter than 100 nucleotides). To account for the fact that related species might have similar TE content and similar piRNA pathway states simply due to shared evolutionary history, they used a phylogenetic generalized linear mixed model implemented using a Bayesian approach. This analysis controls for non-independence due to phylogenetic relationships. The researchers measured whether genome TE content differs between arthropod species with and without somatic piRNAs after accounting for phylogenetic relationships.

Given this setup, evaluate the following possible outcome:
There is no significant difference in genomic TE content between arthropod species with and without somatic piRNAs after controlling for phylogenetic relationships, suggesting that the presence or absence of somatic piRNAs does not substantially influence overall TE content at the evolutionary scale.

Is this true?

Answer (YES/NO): YES